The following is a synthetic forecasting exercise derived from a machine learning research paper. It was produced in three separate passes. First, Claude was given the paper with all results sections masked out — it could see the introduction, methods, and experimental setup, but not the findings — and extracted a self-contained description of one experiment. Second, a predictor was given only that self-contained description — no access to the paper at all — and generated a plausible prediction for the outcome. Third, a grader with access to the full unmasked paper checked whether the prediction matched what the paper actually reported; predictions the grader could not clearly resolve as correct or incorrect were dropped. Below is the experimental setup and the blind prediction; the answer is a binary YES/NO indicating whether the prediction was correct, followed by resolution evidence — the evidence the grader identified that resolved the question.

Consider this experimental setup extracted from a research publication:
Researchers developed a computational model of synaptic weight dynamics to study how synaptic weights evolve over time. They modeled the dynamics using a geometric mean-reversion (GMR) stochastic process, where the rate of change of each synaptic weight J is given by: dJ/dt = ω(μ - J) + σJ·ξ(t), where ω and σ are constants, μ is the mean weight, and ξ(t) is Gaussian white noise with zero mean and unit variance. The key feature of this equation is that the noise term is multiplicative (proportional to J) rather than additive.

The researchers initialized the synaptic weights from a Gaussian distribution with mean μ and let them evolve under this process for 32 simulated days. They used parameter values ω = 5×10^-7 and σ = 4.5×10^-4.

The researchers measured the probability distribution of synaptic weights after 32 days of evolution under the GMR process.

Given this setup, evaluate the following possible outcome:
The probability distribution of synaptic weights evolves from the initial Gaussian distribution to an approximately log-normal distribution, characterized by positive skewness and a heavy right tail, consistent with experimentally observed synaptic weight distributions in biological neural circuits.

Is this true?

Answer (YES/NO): YES